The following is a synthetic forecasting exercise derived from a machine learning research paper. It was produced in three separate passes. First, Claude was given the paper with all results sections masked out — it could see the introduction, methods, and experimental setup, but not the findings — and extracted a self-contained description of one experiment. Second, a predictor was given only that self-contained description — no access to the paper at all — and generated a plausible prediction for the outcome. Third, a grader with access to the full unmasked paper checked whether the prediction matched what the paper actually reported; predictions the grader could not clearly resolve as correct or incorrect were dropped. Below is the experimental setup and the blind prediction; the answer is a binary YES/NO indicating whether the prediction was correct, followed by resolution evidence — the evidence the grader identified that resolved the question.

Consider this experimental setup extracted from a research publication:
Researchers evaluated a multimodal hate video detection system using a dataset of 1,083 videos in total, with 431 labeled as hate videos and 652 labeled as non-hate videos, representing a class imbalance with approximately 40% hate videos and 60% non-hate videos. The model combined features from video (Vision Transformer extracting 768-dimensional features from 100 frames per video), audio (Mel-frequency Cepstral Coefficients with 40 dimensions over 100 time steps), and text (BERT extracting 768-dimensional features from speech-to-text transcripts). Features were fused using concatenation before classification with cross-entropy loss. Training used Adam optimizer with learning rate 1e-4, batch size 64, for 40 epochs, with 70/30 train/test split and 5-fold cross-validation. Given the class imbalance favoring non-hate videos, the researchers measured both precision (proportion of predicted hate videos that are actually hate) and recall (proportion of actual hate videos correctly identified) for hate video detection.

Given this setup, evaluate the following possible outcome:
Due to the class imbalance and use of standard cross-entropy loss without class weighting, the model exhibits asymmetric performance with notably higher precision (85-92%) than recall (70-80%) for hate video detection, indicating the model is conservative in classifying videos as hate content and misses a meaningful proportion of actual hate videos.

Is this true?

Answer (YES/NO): NO